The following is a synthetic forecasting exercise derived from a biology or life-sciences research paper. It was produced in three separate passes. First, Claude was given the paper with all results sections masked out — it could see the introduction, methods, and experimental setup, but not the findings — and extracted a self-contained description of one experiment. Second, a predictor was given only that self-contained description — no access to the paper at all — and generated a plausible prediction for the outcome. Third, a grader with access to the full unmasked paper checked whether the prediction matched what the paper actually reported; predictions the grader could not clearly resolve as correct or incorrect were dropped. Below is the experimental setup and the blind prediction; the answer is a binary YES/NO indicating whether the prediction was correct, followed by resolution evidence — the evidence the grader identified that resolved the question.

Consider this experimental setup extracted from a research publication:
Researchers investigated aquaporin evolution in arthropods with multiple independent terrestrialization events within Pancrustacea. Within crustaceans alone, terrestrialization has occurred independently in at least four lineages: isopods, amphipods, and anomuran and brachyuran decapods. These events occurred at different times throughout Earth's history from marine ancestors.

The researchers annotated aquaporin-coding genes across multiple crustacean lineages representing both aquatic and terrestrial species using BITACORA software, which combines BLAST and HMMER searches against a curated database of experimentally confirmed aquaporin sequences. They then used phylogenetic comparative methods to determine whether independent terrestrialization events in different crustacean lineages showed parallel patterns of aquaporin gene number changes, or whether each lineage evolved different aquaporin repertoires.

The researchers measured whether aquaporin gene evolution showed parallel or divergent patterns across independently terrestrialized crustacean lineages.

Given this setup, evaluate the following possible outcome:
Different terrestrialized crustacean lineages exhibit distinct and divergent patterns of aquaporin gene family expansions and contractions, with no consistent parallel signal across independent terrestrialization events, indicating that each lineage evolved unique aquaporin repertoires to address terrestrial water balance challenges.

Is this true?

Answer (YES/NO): NO